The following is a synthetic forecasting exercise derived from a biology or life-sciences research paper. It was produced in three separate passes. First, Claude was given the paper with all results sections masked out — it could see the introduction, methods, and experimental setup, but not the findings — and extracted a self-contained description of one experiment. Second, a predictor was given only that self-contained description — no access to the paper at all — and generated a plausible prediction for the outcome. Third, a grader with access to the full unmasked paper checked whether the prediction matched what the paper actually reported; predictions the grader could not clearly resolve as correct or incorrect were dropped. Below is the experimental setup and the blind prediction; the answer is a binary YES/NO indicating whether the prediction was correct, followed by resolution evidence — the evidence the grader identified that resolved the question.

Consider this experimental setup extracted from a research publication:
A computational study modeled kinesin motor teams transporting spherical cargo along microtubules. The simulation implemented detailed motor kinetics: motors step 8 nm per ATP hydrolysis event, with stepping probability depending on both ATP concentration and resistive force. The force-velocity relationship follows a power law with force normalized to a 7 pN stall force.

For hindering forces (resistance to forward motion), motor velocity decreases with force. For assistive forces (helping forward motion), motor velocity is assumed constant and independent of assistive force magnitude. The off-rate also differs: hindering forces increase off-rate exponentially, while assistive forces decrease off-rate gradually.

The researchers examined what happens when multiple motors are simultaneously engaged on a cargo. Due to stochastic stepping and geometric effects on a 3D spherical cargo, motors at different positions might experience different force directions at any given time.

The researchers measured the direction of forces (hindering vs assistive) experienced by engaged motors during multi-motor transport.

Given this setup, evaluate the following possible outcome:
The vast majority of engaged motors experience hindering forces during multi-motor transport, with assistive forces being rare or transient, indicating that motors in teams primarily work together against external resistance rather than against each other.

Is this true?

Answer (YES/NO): NO